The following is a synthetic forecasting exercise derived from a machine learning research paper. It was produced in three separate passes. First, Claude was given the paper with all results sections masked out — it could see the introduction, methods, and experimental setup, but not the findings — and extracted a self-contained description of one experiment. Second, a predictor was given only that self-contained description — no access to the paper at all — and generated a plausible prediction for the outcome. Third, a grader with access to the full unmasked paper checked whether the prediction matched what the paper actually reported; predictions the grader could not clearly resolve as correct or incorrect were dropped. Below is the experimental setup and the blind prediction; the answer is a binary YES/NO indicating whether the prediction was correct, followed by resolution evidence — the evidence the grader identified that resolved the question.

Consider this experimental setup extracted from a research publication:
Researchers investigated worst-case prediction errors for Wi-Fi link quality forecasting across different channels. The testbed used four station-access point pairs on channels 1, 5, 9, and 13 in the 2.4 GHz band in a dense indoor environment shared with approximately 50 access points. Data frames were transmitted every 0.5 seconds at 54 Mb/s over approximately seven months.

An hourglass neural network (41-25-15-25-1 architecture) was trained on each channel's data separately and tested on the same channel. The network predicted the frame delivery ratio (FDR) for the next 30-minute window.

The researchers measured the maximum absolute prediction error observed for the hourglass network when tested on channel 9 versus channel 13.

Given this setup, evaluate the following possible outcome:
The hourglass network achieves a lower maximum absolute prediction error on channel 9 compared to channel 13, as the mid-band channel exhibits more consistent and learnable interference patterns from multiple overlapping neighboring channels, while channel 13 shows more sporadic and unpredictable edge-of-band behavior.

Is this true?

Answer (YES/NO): NO